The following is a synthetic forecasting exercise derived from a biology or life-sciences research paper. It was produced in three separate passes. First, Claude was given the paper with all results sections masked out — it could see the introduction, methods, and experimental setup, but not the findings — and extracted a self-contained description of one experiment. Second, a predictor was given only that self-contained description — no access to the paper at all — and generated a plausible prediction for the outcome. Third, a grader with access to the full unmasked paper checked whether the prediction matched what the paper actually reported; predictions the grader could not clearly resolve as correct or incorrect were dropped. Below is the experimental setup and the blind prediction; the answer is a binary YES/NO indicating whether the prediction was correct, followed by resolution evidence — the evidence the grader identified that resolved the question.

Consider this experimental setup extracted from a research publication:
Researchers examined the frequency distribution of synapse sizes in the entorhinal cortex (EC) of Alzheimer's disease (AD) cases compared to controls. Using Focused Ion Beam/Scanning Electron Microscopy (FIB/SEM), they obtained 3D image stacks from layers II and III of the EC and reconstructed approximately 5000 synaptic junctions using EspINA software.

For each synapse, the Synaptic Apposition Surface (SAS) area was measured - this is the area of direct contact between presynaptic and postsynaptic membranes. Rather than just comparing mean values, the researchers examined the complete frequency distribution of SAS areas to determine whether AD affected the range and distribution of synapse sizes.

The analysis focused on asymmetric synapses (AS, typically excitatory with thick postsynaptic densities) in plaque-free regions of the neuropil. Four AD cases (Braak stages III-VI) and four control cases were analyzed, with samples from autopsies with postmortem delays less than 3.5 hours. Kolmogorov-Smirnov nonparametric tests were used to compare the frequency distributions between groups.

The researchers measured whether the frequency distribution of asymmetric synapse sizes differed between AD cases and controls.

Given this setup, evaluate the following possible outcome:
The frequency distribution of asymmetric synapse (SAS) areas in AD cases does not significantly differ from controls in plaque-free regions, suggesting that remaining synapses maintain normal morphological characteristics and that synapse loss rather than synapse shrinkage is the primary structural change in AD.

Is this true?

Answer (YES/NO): NO